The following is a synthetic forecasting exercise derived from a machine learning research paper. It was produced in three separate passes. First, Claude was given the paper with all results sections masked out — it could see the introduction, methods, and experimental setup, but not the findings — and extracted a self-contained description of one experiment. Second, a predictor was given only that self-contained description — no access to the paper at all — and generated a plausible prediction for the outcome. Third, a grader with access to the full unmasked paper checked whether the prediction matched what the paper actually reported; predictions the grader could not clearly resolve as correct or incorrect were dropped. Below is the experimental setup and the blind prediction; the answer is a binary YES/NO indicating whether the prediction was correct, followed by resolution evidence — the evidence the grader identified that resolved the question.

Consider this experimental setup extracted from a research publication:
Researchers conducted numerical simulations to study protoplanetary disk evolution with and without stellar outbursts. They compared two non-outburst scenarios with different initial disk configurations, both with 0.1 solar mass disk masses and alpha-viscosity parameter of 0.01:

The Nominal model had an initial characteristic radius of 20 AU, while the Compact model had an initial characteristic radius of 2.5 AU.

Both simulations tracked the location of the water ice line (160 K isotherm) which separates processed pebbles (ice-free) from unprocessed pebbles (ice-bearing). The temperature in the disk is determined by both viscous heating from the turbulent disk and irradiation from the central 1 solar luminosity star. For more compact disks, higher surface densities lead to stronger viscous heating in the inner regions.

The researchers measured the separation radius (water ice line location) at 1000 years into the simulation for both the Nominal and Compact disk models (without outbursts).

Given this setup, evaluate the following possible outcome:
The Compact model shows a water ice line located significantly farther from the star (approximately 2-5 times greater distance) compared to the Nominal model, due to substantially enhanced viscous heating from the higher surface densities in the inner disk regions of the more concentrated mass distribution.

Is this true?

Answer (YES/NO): NO